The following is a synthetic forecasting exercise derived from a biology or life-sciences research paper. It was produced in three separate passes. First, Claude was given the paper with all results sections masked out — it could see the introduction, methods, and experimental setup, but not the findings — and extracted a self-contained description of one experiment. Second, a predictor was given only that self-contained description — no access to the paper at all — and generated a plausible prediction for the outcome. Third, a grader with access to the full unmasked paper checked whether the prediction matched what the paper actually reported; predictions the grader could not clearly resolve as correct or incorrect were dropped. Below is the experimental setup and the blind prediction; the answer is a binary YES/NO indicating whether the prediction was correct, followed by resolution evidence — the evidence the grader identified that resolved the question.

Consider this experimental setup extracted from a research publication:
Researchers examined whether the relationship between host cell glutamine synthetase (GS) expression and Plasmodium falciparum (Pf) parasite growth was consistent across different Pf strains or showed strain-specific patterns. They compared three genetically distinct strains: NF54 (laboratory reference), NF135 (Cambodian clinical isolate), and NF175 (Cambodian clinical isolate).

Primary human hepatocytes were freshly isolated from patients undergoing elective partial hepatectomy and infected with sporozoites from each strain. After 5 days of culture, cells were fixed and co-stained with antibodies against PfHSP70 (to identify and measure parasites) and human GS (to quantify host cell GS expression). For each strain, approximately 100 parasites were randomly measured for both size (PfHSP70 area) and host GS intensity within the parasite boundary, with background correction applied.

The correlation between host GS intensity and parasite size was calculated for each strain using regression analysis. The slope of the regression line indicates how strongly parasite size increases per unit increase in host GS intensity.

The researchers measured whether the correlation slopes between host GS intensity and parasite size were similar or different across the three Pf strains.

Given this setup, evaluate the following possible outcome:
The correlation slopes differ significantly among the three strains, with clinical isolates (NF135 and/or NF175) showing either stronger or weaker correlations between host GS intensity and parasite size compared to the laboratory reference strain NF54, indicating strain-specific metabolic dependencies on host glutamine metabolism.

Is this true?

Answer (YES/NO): NO